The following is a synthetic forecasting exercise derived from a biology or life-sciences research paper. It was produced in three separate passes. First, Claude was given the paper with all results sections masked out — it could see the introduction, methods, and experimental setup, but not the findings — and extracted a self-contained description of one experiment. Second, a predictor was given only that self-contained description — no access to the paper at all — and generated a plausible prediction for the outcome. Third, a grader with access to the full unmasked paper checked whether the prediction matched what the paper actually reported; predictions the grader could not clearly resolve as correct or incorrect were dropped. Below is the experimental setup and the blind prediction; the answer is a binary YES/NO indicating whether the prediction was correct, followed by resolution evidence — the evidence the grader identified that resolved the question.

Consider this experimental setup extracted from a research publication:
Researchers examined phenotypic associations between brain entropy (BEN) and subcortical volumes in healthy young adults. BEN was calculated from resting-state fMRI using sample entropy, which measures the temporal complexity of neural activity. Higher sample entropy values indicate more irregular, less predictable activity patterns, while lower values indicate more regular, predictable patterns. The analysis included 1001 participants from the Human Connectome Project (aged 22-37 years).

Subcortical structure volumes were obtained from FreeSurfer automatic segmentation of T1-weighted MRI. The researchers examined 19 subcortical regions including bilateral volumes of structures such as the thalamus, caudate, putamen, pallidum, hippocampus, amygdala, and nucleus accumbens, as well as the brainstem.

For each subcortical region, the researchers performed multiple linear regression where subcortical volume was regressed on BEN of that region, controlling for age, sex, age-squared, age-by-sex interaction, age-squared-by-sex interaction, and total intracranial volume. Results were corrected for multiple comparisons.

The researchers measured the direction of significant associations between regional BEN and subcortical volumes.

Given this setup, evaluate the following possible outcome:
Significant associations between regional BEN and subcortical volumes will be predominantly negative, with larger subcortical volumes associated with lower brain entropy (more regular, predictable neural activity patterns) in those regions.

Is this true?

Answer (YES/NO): NO